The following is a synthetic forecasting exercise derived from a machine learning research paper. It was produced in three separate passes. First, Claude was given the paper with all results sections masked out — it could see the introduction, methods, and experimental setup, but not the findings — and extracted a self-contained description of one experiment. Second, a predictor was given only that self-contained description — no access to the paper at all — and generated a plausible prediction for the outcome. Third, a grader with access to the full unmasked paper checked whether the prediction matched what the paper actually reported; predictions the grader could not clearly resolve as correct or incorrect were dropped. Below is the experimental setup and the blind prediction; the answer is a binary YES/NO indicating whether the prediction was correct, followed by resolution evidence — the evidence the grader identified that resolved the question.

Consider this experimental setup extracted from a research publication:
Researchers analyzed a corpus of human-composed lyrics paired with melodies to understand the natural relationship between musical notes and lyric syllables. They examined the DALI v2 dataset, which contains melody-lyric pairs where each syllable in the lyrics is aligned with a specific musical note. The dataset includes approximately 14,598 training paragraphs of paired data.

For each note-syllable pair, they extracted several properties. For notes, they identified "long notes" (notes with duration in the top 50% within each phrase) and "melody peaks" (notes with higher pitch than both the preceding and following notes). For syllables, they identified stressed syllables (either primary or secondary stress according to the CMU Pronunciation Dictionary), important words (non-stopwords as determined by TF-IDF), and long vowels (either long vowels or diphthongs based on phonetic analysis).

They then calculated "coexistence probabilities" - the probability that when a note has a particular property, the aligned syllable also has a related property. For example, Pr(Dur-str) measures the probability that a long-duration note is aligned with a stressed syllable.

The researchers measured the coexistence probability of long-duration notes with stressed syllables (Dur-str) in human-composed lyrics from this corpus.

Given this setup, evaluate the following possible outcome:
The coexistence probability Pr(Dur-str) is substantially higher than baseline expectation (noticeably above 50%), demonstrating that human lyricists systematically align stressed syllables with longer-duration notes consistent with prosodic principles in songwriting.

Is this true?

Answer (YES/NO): YES